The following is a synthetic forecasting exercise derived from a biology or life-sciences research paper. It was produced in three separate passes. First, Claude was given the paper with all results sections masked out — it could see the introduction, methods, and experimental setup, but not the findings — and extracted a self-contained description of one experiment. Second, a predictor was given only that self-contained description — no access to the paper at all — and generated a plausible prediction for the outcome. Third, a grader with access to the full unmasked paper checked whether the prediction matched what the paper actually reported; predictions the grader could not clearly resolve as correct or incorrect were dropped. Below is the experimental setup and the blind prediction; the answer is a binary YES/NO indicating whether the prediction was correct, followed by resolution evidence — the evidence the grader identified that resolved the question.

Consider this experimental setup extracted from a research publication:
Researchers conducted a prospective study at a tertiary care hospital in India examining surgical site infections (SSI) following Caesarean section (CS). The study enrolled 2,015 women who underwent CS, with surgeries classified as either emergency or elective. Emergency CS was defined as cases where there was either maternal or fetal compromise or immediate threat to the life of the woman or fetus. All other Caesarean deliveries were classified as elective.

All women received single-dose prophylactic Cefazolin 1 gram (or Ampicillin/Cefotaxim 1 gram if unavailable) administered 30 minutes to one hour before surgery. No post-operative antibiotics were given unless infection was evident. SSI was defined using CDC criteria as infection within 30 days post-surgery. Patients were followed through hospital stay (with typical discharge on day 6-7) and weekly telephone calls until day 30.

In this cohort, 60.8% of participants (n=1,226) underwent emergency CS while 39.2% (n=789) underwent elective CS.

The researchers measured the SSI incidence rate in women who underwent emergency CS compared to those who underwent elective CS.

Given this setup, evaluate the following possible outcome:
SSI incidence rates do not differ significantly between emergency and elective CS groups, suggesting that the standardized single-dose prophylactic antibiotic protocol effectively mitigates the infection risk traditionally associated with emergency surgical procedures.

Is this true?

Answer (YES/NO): NO